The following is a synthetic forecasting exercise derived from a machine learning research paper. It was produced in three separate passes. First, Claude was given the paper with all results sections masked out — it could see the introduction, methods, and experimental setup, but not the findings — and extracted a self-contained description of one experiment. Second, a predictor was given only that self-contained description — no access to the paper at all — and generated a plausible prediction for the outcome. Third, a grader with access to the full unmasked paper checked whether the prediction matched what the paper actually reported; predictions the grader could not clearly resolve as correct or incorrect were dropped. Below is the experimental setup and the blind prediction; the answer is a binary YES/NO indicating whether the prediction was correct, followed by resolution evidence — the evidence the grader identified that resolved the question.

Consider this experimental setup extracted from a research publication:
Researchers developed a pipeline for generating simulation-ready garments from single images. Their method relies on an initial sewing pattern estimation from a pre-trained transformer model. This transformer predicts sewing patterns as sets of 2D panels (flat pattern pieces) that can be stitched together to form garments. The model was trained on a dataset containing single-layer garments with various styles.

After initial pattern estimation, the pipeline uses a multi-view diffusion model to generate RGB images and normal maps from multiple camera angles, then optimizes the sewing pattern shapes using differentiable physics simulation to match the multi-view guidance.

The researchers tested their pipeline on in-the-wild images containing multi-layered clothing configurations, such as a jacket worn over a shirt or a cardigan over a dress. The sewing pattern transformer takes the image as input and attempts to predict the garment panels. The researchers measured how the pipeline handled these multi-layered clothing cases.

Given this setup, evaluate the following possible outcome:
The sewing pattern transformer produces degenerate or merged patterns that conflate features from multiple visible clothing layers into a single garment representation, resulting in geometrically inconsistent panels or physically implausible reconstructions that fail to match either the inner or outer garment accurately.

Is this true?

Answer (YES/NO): NO